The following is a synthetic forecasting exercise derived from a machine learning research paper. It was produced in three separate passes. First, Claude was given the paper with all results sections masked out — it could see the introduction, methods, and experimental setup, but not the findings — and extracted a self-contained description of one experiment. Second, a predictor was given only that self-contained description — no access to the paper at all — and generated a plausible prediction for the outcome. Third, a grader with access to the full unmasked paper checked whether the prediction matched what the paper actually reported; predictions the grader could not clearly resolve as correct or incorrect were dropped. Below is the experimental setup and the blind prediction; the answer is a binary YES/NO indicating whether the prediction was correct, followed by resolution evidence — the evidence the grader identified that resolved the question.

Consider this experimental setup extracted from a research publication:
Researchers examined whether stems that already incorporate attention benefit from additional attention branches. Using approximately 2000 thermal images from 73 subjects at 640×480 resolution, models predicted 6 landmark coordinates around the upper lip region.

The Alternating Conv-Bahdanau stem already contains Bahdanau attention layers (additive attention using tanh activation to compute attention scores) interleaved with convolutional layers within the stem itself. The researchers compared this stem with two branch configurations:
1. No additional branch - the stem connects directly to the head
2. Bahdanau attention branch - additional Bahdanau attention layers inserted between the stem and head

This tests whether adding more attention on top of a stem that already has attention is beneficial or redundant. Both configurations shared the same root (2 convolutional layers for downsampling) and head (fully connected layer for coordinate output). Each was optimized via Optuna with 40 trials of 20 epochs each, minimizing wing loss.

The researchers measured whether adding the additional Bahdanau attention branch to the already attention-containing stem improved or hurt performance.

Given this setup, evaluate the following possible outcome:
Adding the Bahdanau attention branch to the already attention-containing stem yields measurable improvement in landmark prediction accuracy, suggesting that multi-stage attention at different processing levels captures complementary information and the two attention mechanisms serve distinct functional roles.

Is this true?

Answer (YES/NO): NO